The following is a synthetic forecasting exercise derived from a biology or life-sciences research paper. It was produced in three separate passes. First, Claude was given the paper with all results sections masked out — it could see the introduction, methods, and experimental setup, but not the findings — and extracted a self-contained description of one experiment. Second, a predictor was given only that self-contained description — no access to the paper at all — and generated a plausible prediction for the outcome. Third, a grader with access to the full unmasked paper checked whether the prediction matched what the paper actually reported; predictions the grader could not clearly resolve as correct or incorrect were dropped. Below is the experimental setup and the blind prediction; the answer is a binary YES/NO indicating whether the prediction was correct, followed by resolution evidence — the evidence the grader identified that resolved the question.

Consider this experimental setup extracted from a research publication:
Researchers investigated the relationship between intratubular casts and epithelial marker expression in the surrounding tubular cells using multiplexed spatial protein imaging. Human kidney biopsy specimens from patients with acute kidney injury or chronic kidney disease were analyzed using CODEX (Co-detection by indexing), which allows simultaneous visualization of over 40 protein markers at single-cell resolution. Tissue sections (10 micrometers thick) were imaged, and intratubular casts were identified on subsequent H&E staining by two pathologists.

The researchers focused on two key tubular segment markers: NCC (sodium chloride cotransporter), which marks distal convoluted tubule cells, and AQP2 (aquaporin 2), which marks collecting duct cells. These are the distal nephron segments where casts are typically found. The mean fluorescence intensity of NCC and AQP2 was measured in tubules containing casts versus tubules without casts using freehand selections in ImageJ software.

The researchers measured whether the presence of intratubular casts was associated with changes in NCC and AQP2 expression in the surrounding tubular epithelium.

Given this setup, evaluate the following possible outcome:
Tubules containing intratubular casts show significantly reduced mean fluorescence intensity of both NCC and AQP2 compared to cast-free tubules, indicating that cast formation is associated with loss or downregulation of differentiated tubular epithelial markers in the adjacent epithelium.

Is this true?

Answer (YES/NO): YES